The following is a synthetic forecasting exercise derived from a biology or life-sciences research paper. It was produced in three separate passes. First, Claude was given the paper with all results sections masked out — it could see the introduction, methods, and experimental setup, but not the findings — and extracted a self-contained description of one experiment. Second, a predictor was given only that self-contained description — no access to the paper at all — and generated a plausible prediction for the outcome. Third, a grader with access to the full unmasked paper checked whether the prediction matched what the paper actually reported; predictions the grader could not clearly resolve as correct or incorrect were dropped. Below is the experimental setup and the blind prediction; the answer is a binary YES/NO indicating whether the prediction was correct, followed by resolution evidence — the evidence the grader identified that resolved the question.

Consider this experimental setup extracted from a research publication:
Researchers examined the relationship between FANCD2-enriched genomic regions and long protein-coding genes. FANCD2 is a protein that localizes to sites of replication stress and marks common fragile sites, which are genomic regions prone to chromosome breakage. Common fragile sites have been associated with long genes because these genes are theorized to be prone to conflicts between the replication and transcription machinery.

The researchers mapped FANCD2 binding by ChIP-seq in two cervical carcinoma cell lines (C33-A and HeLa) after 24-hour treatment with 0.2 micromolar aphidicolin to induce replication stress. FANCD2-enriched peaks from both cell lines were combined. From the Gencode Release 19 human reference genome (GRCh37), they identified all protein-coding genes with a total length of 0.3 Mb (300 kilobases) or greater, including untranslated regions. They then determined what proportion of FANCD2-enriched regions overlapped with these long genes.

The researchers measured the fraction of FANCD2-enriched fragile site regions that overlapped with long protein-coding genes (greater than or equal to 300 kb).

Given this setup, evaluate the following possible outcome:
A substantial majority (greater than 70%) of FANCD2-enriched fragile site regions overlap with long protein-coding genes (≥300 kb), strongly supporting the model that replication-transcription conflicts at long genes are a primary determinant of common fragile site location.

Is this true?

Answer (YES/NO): NO